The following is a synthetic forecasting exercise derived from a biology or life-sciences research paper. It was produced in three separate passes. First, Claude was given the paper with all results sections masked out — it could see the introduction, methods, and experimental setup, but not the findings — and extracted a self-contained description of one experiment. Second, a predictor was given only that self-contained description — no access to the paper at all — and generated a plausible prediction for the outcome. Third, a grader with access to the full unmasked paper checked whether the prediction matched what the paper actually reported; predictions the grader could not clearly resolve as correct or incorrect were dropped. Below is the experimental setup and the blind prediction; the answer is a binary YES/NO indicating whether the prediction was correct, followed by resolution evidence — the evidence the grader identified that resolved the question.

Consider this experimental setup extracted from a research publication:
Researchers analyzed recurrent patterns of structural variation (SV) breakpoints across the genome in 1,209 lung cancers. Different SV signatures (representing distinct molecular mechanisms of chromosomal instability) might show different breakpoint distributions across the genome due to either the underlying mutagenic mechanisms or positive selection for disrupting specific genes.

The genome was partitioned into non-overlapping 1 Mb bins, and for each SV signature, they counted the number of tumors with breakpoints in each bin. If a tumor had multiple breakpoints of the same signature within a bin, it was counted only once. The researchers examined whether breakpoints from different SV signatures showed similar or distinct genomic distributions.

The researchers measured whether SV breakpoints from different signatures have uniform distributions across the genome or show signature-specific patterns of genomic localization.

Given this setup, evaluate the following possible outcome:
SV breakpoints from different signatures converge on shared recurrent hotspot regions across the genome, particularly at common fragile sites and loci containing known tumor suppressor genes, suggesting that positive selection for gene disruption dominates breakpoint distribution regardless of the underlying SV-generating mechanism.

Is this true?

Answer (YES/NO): NO